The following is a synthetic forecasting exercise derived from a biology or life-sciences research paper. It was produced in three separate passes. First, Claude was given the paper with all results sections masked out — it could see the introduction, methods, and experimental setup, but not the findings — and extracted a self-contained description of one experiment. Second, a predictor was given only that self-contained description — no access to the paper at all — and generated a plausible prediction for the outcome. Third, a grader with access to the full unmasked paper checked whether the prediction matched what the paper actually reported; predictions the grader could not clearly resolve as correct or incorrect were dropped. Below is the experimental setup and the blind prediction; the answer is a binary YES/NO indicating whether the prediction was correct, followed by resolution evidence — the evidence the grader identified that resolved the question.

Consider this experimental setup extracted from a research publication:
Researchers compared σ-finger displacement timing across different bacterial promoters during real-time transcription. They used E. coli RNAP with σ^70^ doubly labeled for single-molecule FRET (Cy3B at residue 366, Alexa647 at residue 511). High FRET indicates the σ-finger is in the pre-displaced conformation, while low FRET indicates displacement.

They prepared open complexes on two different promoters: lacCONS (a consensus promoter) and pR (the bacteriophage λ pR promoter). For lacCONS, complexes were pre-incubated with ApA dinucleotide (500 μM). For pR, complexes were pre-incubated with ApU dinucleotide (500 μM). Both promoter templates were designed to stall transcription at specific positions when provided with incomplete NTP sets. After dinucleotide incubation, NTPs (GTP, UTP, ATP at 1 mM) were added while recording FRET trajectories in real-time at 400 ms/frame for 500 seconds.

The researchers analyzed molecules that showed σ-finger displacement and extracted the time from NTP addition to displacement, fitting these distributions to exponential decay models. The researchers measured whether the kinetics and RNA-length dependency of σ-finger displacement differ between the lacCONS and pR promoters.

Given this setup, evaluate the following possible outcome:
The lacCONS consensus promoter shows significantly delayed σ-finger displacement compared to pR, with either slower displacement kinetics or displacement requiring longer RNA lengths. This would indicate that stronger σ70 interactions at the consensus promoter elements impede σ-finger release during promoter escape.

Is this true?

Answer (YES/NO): NO